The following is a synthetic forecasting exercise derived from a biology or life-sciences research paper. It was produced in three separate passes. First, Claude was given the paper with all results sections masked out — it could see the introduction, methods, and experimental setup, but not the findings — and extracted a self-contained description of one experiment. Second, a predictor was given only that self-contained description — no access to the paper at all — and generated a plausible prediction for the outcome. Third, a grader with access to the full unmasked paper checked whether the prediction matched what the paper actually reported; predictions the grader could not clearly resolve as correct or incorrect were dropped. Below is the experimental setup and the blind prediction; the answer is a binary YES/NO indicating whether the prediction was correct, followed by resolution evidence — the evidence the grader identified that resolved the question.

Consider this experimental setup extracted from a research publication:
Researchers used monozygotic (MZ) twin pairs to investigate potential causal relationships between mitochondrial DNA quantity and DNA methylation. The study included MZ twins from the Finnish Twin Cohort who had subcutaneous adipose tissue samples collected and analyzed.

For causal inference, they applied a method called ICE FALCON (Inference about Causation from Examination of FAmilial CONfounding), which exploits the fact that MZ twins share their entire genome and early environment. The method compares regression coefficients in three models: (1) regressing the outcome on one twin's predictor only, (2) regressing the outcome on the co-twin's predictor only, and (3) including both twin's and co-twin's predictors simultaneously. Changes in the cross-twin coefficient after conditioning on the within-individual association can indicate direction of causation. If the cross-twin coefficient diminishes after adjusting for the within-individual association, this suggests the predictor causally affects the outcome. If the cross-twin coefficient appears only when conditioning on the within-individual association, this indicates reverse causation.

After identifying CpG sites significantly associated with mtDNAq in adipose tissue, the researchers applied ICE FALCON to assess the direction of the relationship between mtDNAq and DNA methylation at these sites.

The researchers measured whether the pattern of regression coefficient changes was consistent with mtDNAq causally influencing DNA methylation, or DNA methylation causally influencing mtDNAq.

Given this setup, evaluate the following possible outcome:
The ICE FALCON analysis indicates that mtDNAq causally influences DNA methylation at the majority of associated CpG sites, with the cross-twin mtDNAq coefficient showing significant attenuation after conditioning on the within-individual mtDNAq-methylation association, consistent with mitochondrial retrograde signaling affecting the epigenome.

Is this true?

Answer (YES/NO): NO